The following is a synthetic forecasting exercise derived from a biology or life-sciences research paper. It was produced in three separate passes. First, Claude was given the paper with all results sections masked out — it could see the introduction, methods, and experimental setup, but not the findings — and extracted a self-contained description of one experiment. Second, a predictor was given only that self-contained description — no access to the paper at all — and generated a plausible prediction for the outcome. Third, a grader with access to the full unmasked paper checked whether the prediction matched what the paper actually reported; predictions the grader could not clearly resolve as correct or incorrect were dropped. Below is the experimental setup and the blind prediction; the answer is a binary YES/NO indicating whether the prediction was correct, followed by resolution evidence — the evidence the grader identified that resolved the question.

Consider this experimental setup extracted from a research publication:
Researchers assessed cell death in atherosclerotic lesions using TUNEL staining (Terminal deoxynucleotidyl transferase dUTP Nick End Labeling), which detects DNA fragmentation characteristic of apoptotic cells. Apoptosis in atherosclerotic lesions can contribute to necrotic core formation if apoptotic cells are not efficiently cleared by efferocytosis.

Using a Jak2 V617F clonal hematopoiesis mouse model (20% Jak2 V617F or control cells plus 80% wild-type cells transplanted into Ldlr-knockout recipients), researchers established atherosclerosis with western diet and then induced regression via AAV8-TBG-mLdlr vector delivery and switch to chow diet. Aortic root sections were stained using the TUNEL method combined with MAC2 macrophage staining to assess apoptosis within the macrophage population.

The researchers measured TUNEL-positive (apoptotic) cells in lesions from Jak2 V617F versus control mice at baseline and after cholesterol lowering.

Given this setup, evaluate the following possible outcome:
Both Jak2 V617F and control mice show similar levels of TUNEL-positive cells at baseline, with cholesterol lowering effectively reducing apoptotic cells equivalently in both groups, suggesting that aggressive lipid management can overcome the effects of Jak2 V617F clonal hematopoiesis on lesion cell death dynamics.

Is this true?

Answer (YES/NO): NO